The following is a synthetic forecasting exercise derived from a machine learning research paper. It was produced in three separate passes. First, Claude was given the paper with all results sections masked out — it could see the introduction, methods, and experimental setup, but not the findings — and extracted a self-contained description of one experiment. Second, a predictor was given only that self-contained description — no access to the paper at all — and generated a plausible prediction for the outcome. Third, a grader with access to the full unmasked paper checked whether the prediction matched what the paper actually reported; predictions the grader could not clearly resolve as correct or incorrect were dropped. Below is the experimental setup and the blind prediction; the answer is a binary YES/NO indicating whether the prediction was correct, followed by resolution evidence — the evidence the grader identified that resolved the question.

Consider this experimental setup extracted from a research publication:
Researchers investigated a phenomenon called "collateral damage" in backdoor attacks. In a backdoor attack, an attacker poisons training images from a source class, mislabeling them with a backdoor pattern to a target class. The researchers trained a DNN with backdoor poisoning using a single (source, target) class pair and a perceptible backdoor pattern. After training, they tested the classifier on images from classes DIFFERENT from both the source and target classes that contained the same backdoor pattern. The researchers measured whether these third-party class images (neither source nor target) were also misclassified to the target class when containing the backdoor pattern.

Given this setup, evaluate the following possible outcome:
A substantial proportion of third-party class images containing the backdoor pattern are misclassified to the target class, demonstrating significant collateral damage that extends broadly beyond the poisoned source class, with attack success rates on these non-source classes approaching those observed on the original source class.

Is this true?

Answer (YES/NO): NO